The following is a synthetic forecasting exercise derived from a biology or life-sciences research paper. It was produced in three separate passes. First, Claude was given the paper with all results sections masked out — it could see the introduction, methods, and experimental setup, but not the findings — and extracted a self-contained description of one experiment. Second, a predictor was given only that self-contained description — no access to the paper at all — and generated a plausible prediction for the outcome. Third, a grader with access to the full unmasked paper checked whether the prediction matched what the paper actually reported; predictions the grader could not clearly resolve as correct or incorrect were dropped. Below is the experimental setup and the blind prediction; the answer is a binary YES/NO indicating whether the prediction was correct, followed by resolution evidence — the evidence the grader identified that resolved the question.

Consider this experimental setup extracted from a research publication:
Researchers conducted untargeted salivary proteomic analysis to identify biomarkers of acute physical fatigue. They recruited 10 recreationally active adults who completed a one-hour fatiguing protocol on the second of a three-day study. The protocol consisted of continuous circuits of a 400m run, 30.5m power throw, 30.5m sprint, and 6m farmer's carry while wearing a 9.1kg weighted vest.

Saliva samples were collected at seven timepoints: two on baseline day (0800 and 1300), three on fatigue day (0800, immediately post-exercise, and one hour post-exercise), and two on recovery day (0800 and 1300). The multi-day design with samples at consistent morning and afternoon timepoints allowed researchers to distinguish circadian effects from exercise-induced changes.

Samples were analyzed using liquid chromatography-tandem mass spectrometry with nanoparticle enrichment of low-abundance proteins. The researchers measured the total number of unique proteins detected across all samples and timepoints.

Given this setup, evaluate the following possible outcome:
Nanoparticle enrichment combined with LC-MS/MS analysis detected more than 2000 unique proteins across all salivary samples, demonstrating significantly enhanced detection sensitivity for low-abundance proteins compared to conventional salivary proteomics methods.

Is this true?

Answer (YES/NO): YES